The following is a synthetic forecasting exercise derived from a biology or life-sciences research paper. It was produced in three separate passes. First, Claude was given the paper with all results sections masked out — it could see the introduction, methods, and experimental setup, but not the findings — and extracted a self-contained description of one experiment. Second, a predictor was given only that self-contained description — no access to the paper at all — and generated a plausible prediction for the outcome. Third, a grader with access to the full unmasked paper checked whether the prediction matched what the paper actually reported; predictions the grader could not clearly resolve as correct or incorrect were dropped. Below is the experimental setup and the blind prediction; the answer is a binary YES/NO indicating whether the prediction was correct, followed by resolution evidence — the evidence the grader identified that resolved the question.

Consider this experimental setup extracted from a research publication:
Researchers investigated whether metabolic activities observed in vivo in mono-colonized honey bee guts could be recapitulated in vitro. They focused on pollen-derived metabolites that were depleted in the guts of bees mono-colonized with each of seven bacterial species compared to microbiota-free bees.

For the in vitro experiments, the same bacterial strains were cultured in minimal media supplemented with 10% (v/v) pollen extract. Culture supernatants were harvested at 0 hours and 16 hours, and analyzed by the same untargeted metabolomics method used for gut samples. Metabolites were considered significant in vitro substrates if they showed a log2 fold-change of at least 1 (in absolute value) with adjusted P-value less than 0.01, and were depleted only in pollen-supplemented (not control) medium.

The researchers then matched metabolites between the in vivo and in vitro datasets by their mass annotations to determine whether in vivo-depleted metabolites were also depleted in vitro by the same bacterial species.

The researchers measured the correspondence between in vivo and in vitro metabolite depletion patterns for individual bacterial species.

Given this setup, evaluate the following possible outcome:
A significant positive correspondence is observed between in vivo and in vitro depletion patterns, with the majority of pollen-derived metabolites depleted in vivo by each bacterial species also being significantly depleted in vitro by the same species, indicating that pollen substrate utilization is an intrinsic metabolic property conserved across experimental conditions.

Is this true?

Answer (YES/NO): NO